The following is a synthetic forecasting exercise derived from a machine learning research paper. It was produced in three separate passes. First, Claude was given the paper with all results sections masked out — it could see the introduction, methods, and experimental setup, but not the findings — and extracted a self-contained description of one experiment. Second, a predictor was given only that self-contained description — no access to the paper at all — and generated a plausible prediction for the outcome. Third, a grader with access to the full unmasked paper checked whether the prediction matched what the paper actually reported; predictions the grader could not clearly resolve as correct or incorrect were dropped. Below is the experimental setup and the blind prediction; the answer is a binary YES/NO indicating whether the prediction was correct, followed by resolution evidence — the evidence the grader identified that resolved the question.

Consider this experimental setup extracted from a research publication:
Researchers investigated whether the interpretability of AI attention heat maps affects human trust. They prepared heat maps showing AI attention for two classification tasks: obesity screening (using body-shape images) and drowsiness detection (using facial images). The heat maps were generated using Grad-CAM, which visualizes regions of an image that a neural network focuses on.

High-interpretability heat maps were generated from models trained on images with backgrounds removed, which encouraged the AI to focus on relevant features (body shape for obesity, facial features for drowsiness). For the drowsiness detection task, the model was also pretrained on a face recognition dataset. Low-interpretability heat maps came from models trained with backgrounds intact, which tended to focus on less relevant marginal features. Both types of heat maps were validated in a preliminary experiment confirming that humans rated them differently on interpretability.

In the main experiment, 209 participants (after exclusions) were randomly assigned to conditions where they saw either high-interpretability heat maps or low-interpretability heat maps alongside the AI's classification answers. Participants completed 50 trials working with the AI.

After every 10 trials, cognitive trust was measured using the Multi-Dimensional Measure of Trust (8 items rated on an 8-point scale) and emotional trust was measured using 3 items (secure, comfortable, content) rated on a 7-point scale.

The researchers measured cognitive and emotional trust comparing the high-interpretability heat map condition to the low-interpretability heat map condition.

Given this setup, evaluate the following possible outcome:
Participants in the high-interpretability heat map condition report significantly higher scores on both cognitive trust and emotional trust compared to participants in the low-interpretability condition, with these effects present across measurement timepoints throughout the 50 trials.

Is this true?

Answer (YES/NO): NO